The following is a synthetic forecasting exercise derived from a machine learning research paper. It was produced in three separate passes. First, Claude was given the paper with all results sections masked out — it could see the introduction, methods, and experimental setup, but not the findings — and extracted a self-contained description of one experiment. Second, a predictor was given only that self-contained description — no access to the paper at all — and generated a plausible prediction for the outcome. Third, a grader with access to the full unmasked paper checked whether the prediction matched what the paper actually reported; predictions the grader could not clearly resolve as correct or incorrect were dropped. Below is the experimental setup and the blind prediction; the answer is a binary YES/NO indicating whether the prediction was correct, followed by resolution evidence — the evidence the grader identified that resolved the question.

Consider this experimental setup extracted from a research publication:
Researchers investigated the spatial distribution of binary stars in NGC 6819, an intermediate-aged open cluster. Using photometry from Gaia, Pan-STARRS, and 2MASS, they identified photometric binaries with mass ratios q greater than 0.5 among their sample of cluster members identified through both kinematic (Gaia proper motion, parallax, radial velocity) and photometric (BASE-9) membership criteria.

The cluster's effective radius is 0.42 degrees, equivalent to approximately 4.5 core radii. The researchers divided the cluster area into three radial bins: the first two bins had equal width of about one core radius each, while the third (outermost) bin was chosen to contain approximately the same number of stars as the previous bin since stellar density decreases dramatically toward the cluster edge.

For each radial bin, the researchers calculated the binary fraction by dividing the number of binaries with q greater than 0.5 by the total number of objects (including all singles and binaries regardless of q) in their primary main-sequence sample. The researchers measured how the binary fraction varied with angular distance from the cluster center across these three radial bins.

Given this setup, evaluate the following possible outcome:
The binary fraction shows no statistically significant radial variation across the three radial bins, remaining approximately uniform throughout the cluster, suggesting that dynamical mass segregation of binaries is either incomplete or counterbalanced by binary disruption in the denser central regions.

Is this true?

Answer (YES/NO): NO